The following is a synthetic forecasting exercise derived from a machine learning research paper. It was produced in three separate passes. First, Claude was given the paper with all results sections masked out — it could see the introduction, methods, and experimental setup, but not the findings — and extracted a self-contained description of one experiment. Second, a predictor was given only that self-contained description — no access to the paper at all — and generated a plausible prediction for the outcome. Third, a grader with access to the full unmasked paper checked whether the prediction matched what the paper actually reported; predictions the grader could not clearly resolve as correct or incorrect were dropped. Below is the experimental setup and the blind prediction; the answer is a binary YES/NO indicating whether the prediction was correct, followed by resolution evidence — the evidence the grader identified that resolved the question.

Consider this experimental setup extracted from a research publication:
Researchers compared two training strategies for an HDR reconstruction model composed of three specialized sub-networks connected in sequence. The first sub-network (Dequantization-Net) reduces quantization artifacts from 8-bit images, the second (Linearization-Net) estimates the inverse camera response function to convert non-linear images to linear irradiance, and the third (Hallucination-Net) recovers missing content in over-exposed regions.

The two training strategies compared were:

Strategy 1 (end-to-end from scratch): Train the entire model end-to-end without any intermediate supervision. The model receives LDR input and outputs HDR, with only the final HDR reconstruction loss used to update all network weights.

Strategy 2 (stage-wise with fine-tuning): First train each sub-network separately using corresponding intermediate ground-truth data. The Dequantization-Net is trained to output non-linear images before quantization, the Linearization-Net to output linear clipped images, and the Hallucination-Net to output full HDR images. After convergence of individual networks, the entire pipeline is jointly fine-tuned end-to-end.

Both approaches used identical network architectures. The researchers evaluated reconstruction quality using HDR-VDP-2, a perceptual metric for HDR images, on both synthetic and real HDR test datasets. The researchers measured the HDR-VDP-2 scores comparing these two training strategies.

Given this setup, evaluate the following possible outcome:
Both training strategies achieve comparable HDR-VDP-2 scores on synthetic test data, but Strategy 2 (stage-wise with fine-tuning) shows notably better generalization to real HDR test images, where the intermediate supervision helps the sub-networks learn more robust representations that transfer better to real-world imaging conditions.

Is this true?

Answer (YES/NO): NO